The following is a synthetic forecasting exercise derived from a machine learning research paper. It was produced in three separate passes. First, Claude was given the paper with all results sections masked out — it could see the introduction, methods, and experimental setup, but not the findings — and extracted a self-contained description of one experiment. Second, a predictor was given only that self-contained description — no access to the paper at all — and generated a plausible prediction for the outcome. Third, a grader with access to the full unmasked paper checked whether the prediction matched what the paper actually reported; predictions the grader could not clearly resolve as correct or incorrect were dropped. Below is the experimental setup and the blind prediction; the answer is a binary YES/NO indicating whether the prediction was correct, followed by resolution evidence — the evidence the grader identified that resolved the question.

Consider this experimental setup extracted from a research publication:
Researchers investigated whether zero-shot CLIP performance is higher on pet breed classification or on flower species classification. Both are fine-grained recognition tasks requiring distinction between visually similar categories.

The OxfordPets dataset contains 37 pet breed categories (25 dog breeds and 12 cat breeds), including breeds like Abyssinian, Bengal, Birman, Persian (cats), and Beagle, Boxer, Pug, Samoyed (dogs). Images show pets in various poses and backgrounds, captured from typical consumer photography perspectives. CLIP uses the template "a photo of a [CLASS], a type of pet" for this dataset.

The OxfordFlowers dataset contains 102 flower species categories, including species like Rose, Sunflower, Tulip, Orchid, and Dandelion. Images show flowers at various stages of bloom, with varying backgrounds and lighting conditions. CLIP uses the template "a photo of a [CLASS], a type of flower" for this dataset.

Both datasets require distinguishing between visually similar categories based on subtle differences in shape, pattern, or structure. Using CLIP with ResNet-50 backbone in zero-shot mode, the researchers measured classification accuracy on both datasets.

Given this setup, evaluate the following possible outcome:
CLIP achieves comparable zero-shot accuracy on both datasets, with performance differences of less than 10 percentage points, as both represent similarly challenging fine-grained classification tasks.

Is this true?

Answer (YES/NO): NO